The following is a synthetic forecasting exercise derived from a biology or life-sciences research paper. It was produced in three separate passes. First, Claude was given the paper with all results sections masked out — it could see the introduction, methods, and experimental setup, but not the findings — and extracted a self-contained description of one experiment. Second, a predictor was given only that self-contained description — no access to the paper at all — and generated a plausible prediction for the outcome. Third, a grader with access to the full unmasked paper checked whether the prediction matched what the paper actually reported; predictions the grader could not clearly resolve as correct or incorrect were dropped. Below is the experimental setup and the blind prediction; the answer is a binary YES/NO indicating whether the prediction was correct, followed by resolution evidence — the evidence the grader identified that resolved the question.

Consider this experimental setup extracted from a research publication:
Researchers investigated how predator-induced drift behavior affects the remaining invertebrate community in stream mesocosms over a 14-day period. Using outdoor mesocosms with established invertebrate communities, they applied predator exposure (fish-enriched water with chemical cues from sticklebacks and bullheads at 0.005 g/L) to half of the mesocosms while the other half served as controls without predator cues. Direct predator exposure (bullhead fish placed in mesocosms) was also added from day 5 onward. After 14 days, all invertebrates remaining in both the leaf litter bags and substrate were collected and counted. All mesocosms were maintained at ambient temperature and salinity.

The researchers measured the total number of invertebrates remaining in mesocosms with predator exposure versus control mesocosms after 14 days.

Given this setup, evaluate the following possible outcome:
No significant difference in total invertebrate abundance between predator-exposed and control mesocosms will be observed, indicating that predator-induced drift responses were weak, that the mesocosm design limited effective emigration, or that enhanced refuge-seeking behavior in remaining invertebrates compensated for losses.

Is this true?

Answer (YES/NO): NO